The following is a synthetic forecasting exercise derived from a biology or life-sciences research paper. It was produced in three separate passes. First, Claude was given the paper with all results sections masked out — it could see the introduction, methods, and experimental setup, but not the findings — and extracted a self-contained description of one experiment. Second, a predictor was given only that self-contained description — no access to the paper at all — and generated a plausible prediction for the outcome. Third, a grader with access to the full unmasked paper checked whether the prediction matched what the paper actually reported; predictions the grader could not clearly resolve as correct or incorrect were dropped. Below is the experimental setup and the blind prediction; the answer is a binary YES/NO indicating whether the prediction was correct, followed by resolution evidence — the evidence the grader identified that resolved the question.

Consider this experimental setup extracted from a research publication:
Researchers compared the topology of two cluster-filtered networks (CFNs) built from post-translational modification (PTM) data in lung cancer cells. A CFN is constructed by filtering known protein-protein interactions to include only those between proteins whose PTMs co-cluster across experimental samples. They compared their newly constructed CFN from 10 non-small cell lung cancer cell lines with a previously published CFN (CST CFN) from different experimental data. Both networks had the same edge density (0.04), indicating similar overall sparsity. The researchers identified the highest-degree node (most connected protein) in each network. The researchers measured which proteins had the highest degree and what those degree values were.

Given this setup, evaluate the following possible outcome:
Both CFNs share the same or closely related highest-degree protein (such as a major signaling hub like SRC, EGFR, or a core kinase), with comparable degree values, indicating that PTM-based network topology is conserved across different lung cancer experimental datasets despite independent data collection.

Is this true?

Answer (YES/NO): NO